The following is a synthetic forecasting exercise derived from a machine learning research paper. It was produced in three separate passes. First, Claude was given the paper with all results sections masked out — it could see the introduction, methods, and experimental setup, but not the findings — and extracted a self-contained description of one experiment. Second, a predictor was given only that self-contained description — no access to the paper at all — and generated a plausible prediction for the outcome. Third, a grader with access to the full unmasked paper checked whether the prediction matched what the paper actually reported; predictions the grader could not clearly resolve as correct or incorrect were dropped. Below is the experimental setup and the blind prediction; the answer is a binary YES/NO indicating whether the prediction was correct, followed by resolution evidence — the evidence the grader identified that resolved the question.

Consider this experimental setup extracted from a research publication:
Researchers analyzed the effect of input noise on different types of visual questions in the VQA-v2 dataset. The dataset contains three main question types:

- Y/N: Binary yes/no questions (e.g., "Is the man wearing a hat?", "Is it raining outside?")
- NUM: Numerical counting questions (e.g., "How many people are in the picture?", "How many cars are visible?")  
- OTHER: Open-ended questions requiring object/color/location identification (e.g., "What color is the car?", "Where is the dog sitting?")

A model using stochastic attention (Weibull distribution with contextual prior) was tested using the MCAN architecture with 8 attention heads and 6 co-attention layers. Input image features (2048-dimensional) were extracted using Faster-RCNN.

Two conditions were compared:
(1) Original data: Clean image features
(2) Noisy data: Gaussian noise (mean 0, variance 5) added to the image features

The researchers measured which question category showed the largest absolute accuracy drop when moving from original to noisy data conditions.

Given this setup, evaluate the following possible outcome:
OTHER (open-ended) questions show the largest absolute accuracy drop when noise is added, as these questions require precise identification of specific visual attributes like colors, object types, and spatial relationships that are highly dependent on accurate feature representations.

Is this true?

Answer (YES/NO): NO